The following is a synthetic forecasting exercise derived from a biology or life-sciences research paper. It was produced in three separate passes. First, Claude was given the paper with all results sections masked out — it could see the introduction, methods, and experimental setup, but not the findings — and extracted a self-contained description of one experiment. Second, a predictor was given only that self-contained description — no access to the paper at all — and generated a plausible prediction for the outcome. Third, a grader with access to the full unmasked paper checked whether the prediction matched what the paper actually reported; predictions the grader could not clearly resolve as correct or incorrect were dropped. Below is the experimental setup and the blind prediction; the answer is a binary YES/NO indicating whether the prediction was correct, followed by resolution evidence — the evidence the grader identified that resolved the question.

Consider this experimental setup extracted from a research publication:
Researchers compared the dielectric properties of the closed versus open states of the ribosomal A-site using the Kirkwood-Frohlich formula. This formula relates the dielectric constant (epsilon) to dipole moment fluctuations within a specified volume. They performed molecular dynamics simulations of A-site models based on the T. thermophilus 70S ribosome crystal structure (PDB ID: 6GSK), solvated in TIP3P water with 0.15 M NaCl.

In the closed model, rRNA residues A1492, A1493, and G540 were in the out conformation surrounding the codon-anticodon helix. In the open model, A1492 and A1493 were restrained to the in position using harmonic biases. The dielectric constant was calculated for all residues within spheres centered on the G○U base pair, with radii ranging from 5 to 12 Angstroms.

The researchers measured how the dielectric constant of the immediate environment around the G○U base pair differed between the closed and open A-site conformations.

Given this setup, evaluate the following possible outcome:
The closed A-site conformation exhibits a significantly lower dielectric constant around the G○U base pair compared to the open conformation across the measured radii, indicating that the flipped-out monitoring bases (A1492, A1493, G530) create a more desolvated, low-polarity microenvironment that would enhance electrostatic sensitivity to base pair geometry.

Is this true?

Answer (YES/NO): NO